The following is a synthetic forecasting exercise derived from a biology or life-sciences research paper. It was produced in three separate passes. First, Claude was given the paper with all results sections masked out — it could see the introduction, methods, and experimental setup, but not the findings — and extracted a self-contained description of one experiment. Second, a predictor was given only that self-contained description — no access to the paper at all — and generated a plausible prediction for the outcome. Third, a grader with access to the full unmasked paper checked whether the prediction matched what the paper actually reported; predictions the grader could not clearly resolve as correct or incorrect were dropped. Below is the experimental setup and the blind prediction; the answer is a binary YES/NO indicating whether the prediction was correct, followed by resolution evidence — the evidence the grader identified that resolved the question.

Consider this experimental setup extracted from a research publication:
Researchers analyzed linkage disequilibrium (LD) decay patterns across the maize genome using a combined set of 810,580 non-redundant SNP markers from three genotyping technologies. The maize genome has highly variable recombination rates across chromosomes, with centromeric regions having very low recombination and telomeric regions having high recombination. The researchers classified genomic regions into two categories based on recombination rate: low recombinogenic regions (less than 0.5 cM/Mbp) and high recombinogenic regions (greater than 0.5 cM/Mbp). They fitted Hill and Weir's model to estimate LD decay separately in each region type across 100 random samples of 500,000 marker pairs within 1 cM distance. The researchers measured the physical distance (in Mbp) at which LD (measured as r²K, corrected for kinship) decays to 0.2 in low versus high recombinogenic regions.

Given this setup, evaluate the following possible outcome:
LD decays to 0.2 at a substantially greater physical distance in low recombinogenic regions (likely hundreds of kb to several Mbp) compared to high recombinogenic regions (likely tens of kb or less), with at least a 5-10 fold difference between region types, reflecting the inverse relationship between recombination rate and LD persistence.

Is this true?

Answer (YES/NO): YES